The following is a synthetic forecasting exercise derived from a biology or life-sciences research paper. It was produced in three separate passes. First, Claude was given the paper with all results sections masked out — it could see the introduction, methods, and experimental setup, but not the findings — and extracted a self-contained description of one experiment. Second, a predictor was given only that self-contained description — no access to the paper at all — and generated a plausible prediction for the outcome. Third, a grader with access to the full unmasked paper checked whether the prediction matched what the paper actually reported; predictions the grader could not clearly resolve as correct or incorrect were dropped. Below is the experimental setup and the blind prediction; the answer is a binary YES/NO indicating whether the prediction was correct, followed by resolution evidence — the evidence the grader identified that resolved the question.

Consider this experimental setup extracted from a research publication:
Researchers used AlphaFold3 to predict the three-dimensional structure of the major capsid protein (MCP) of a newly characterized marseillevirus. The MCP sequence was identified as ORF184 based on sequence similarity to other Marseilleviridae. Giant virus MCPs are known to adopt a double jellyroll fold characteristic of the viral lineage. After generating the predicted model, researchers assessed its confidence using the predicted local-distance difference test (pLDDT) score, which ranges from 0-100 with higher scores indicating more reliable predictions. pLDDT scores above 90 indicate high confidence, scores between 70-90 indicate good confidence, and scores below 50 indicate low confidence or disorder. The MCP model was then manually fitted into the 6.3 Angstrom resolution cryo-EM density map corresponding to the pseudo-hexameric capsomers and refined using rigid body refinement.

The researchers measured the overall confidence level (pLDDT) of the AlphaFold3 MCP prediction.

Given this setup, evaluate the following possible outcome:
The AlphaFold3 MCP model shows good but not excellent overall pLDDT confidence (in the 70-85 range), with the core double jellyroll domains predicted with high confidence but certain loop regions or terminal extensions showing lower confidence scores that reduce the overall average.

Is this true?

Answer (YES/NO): NO